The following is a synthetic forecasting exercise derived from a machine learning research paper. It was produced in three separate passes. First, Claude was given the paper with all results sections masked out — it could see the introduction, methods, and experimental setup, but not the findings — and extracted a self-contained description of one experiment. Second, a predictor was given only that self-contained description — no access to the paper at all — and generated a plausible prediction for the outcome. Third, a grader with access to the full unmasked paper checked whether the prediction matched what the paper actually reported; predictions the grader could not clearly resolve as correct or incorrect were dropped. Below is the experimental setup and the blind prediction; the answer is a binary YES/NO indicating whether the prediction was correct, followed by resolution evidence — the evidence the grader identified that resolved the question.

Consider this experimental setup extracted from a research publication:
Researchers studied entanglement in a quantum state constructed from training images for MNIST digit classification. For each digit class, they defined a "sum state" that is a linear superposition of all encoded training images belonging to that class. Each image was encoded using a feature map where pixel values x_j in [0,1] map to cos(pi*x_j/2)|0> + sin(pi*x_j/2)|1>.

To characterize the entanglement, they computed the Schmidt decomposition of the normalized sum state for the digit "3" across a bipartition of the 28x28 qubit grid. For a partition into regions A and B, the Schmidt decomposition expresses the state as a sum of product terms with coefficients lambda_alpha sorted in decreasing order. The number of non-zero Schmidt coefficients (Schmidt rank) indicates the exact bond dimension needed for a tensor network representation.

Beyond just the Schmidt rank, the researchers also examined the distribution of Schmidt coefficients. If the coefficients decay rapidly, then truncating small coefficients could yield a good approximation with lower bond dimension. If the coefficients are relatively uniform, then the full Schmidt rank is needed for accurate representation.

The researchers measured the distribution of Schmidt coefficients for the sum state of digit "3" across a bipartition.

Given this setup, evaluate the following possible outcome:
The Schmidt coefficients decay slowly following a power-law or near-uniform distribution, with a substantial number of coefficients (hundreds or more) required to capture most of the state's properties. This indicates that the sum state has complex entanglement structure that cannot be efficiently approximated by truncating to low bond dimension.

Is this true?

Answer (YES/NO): YES